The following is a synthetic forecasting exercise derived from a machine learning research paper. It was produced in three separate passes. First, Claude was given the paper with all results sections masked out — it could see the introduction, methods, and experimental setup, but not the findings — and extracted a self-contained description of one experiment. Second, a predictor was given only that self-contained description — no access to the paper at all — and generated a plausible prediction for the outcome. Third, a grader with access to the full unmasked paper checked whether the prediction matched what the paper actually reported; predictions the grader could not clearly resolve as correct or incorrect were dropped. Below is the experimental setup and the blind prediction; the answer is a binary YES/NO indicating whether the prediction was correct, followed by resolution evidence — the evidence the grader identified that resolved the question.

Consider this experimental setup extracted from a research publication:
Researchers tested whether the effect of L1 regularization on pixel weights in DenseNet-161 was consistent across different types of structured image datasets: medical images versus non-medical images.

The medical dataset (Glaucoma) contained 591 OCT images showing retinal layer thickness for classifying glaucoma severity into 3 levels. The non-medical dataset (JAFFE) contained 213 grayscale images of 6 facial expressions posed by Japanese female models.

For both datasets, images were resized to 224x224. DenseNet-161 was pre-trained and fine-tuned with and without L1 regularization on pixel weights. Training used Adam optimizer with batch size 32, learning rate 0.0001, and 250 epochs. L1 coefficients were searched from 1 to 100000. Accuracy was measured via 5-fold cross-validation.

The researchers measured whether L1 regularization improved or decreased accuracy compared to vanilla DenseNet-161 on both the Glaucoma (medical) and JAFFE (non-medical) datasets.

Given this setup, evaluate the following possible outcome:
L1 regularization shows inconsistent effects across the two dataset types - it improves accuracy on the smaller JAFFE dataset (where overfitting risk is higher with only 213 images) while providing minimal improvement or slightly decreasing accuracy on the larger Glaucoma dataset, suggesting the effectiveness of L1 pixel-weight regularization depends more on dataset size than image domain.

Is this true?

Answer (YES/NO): YES